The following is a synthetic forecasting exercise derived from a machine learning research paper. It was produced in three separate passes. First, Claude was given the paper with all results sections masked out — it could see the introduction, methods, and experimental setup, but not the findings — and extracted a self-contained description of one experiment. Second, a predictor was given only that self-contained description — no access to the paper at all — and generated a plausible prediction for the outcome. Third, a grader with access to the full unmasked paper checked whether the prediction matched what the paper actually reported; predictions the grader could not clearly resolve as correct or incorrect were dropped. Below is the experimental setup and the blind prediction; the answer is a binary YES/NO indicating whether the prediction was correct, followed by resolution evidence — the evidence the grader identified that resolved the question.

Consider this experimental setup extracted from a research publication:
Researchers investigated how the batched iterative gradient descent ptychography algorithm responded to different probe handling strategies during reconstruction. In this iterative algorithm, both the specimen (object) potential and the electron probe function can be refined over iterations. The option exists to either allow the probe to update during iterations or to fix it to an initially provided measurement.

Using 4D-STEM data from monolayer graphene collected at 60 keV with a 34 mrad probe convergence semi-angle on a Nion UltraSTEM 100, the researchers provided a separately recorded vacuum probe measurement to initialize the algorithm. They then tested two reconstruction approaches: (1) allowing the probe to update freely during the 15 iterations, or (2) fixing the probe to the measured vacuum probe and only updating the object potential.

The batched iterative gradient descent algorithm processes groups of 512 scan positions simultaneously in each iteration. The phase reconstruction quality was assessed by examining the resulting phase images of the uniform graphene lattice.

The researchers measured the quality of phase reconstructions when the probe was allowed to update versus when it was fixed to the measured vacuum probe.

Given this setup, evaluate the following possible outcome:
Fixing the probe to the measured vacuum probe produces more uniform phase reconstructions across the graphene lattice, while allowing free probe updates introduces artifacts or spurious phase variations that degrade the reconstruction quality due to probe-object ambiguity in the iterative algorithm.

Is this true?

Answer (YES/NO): NO